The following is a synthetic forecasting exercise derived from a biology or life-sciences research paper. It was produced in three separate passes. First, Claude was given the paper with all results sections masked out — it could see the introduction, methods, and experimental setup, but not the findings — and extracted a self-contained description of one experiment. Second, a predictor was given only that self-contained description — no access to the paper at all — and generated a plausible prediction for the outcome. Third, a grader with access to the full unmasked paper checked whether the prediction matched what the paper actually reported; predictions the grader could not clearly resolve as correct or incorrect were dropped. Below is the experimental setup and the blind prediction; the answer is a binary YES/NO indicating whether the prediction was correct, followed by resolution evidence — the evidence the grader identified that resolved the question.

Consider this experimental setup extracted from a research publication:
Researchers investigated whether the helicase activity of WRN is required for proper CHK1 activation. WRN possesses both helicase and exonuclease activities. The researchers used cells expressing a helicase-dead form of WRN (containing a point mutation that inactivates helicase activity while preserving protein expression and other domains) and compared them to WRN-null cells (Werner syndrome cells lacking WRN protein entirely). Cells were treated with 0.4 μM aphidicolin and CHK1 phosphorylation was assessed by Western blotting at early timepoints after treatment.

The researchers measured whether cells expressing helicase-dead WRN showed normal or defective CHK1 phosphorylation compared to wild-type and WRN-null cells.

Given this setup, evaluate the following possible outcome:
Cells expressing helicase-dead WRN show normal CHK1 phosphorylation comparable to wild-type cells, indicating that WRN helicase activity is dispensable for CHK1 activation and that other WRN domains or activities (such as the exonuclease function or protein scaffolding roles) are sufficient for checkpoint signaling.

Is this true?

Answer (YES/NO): YES